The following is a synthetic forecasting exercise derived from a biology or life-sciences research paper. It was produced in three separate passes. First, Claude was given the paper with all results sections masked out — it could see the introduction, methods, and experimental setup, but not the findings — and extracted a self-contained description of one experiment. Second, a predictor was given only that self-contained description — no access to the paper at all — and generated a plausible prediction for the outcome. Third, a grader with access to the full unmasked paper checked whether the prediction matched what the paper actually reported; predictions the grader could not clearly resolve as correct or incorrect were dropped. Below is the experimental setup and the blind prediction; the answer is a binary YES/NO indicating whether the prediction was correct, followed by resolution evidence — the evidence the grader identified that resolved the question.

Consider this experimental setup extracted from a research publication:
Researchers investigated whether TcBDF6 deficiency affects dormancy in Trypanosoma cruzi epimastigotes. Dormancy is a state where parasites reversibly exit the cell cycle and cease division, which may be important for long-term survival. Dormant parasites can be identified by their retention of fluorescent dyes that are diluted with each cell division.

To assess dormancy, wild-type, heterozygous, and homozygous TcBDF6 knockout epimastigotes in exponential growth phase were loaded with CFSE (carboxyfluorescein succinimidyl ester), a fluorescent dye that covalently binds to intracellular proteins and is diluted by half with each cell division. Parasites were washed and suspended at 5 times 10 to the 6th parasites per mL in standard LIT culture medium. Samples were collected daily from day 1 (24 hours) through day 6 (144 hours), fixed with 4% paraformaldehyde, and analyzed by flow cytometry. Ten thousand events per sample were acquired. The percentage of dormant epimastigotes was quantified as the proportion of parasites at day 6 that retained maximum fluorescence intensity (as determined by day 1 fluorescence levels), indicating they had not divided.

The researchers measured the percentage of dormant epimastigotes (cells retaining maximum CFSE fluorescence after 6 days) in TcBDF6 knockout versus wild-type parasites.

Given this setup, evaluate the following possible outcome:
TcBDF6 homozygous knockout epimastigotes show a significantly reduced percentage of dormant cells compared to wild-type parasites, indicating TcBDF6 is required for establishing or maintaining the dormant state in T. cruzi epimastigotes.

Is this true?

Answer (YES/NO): NO